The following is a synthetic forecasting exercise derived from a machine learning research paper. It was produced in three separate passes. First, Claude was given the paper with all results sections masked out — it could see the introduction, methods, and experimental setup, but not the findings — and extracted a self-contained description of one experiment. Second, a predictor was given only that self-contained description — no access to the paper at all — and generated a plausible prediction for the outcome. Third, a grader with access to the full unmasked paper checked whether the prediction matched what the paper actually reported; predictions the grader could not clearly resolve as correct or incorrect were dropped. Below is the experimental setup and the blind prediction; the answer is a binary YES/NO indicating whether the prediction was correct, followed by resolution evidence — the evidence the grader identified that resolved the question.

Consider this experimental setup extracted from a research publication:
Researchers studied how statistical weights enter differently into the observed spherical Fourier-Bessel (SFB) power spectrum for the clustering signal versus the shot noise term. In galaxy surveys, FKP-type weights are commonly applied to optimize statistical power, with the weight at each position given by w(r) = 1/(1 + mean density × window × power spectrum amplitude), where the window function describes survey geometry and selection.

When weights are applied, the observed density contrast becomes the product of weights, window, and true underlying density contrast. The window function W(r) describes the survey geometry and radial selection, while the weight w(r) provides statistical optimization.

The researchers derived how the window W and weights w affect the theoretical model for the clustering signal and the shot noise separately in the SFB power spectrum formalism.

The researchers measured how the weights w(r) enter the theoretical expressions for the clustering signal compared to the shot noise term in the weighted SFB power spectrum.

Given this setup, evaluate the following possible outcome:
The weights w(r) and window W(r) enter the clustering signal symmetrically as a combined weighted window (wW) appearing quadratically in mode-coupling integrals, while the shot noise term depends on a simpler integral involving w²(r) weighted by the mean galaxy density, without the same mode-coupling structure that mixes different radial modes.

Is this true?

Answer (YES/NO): YES